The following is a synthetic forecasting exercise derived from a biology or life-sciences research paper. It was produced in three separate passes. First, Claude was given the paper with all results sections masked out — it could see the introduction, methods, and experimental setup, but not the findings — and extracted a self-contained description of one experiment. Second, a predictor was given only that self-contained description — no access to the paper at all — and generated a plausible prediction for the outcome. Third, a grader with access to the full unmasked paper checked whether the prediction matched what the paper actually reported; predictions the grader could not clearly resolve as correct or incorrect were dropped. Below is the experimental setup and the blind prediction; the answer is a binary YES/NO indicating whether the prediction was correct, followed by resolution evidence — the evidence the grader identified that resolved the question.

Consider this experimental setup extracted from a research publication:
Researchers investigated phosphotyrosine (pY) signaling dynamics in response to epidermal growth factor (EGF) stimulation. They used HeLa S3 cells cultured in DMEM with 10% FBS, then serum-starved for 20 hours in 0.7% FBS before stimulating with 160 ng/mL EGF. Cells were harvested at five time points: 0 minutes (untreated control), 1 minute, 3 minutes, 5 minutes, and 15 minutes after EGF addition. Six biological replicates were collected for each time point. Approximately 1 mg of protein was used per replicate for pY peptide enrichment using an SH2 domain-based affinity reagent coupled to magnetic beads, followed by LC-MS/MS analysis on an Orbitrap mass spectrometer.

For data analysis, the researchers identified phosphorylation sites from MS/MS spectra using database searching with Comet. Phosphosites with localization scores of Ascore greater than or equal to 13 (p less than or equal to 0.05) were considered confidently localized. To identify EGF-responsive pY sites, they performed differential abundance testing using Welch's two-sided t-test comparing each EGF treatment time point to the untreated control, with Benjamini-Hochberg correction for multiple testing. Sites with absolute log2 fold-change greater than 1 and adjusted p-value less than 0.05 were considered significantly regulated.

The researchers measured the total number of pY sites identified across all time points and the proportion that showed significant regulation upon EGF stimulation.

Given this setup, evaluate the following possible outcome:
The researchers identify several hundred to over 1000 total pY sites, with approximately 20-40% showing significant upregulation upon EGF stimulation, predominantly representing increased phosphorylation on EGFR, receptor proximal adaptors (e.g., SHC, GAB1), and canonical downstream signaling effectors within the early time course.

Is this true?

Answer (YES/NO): NO